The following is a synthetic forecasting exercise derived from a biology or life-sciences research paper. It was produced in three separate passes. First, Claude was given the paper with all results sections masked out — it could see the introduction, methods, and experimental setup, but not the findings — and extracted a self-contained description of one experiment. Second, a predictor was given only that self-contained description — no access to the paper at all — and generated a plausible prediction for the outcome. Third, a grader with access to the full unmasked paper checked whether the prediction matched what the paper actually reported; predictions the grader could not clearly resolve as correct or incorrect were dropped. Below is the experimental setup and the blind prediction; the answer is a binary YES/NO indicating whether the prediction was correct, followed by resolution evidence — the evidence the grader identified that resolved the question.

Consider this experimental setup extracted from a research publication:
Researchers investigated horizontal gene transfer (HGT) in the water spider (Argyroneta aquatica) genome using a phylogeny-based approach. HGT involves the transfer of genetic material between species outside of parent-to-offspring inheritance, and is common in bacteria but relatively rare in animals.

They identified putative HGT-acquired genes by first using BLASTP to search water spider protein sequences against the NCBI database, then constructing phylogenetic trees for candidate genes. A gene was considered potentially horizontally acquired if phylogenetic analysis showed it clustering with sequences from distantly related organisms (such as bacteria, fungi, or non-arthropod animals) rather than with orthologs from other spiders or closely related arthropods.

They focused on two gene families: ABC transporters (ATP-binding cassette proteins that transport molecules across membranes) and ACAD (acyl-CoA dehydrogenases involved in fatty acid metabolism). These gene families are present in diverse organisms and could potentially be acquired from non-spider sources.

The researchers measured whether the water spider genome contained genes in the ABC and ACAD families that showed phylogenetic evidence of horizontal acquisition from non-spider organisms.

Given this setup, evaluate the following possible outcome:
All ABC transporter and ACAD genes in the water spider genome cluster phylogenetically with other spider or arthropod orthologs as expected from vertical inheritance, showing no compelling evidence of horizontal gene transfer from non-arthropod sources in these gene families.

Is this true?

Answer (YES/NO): NO